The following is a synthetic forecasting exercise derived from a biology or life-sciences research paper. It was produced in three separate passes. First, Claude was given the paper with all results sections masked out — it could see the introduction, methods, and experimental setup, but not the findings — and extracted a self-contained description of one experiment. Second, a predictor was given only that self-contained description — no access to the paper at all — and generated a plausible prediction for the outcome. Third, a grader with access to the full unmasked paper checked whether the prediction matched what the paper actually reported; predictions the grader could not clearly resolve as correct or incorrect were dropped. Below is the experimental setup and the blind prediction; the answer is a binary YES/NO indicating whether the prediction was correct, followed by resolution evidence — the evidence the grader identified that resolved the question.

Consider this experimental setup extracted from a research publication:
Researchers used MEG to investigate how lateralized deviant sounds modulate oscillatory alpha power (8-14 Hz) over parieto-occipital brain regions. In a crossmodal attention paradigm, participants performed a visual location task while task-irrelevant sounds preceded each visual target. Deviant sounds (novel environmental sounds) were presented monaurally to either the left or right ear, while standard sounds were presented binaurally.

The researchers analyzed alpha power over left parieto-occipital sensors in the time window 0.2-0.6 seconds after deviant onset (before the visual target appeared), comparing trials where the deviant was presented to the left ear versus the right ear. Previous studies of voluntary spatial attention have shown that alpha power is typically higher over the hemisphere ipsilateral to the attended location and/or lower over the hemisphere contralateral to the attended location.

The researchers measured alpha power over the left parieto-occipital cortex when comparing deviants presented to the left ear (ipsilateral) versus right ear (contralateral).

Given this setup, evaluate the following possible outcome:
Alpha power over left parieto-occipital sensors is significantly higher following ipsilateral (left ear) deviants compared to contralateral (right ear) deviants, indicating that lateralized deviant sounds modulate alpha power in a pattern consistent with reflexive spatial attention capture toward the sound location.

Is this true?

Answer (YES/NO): YES